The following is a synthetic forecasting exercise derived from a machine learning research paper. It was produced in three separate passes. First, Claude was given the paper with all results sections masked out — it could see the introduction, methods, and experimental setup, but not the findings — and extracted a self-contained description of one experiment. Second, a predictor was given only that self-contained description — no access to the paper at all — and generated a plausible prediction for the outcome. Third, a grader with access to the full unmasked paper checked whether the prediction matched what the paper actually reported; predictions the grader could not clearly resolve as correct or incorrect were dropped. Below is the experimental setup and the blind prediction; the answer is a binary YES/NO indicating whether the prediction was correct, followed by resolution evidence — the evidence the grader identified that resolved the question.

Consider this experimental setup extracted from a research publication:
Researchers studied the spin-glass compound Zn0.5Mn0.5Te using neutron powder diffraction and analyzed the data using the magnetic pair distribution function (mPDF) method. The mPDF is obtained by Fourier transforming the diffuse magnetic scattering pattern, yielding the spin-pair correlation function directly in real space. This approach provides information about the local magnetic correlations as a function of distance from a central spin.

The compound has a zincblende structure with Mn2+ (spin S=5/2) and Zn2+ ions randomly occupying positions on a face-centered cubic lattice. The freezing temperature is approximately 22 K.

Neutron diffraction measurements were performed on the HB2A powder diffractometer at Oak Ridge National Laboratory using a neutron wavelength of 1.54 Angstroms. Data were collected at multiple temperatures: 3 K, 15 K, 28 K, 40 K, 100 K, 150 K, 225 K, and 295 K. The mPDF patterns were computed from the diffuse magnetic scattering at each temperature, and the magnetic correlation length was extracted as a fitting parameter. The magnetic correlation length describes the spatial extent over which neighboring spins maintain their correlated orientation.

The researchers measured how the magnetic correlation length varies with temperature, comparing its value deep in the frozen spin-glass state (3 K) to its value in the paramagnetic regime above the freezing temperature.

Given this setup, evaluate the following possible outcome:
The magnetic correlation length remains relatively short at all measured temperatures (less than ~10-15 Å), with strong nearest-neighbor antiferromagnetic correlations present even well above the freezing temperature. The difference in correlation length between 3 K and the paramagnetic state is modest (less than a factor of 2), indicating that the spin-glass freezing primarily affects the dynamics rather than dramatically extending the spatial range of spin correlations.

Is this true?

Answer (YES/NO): YES